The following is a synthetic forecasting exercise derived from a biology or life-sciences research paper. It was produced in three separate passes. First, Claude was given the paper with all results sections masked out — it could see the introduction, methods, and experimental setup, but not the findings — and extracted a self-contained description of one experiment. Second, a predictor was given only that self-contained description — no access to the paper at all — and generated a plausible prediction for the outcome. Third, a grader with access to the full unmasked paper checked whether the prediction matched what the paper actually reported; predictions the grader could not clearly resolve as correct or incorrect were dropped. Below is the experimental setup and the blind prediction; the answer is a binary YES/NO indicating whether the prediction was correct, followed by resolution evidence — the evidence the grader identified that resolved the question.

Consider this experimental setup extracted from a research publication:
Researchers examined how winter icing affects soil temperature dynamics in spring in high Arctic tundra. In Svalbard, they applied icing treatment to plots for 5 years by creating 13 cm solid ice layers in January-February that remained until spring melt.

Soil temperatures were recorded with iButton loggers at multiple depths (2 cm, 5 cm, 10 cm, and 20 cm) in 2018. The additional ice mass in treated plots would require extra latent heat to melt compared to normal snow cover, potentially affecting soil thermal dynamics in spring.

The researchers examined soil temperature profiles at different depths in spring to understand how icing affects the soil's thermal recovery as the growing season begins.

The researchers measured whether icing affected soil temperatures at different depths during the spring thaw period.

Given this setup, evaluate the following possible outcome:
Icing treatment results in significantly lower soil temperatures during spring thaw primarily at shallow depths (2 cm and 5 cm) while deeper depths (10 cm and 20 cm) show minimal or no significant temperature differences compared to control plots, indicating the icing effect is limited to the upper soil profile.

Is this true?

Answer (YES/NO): NO